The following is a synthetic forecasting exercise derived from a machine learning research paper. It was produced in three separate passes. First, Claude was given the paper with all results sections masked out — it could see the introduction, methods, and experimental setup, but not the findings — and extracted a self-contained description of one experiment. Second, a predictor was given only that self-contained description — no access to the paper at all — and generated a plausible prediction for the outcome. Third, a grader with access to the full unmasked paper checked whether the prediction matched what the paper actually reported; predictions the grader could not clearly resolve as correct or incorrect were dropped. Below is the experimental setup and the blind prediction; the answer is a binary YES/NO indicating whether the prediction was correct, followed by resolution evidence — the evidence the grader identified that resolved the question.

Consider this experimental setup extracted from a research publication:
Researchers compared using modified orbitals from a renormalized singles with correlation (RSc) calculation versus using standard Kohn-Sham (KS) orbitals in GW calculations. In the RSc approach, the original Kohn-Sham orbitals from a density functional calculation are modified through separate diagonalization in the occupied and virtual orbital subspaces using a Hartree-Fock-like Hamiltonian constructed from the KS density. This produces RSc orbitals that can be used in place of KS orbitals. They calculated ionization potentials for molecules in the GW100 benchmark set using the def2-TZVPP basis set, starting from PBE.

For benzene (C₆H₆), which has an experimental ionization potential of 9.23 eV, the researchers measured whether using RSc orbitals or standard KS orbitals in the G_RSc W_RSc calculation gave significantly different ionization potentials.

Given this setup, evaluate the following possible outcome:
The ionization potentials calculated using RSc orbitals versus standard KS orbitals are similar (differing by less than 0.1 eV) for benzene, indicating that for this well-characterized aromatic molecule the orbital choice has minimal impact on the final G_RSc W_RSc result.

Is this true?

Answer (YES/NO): YES